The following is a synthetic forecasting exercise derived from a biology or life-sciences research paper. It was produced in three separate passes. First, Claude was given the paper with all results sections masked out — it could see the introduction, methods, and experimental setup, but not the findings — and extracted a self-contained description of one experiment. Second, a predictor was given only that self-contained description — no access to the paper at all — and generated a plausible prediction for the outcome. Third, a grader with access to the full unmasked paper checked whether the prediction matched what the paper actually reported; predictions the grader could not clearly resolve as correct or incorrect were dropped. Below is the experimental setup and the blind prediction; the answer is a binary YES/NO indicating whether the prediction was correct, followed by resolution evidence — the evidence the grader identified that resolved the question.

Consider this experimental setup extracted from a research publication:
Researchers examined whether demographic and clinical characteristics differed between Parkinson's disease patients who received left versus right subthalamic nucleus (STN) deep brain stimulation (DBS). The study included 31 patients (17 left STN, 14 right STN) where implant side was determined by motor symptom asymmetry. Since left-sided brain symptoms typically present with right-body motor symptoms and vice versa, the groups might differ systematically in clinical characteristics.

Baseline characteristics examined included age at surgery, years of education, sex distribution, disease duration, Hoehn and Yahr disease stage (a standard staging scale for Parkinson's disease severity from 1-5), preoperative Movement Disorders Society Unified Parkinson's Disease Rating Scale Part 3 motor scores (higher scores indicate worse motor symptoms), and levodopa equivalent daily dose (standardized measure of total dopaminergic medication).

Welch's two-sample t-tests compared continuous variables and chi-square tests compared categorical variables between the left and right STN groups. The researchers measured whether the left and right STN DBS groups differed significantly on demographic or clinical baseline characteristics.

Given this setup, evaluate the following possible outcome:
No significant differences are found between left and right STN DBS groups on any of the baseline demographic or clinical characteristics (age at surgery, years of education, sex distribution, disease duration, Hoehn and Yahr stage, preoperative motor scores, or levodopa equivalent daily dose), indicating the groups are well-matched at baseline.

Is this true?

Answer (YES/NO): NO